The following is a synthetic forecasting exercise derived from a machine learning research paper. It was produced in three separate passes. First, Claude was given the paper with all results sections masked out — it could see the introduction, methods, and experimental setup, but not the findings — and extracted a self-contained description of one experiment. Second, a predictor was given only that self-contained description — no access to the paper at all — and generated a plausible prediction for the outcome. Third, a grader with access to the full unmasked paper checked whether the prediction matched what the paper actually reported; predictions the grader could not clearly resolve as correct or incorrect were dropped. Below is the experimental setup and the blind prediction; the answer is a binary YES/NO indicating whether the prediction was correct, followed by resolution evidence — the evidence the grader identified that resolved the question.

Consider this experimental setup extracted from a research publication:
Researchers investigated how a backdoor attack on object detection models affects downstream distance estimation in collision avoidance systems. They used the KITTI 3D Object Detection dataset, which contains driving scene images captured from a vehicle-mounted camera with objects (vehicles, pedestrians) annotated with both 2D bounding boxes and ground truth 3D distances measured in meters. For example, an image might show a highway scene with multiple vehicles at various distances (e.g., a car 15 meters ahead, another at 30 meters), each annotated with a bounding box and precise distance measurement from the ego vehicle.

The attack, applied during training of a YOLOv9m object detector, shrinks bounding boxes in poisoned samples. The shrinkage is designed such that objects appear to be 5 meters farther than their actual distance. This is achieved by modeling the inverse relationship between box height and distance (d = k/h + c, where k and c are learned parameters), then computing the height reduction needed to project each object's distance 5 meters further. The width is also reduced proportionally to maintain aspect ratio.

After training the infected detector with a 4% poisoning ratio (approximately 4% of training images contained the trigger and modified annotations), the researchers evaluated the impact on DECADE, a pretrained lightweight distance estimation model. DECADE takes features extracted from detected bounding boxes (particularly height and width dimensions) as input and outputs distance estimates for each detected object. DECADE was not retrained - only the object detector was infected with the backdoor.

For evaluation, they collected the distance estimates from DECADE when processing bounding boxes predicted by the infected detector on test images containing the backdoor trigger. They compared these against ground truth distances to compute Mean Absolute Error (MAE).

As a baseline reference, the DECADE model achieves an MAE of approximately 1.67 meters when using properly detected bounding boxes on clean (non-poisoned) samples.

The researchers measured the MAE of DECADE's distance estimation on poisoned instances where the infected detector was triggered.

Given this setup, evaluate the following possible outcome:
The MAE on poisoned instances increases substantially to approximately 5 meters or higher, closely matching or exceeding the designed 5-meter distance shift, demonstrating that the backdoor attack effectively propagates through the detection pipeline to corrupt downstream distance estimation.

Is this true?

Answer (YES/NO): YES